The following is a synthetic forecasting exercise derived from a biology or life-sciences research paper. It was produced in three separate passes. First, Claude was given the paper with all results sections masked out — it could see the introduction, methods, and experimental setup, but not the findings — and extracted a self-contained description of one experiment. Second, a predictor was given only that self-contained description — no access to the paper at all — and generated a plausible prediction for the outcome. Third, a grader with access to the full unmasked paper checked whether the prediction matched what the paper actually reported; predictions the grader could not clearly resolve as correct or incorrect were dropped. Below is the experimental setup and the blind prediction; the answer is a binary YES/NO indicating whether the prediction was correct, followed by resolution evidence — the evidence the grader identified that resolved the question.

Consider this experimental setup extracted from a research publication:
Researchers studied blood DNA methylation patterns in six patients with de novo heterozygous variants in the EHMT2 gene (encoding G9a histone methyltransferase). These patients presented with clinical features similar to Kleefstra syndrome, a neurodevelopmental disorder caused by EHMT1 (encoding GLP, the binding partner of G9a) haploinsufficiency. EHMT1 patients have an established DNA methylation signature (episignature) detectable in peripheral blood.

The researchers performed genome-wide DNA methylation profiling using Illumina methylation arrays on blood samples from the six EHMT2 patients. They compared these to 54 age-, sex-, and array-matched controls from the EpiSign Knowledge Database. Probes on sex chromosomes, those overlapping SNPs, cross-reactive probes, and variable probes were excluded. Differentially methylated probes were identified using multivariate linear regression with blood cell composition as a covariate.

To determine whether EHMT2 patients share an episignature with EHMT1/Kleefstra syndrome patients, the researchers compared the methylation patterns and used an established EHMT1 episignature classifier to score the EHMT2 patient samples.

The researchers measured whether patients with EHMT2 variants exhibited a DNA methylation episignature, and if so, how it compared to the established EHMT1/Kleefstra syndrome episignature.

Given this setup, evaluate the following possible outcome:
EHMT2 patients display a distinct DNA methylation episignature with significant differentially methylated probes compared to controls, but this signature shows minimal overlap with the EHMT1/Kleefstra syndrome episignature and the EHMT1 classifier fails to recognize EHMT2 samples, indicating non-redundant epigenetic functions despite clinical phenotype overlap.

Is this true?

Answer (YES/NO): NO